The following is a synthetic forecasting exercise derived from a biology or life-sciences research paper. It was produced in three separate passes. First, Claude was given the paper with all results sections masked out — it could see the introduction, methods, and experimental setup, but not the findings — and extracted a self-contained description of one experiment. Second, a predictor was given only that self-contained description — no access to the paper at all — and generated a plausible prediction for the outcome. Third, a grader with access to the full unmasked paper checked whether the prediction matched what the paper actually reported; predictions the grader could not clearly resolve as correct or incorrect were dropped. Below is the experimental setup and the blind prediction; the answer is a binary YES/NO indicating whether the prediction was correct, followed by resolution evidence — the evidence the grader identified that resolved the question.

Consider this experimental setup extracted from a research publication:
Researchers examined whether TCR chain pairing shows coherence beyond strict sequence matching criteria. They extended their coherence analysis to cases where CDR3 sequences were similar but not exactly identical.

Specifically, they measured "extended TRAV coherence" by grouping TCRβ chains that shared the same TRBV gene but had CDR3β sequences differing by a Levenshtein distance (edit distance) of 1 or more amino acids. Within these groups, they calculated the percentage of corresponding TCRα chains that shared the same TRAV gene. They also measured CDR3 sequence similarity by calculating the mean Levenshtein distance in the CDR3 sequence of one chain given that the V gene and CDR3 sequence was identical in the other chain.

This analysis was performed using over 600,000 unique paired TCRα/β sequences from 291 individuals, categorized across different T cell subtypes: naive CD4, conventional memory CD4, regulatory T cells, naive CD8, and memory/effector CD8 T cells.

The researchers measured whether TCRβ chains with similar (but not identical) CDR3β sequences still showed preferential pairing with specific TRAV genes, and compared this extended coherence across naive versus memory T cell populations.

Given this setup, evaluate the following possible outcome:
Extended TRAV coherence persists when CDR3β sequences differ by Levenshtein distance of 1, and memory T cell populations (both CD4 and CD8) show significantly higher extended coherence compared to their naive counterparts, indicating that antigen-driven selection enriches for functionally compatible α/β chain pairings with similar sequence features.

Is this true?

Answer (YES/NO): NO